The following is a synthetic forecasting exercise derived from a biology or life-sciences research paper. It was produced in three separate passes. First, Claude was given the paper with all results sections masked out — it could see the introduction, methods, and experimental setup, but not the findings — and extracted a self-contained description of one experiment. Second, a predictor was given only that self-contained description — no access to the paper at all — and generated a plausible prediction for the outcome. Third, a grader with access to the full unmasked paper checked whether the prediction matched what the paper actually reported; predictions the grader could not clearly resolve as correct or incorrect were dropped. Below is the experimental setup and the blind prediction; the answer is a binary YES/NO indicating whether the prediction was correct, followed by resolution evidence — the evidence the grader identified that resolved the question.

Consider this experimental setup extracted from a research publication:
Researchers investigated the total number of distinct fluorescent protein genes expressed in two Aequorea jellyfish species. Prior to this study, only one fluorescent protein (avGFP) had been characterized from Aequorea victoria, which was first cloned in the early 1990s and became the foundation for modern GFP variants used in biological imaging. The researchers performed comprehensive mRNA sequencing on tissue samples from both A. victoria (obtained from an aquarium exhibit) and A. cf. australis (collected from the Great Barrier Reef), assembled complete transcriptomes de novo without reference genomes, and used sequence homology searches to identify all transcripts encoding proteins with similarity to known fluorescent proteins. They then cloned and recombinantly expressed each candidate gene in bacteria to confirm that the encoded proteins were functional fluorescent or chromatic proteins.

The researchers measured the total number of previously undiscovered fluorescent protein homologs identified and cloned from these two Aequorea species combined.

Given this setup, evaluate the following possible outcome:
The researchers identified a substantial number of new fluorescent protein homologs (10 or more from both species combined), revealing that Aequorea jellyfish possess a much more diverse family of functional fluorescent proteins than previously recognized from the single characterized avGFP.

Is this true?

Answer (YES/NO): NO